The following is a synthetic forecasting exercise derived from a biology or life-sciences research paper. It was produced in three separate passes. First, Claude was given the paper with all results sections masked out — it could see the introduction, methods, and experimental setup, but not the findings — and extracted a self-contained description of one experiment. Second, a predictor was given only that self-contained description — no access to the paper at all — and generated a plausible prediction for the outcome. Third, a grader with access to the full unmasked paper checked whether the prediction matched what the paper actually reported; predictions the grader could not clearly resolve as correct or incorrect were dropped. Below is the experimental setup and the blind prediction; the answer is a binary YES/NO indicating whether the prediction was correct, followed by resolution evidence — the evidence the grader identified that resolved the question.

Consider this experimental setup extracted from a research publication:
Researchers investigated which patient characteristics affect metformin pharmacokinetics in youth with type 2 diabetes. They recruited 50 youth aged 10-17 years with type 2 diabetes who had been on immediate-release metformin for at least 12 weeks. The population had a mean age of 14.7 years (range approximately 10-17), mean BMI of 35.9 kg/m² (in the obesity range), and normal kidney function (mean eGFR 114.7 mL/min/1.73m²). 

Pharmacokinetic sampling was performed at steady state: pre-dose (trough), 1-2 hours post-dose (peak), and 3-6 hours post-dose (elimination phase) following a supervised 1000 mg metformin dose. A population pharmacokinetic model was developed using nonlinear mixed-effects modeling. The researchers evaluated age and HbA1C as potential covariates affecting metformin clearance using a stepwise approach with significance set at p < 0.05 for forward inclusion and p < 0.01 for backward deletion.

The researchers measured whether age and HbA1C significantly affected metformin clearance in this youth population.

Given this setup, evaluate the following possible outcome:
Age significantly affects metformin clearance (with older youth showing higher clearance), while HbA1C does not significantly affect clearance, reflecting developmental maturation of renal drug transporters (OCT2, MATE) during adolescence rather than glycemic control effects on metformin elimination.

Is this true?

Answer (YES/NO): NO